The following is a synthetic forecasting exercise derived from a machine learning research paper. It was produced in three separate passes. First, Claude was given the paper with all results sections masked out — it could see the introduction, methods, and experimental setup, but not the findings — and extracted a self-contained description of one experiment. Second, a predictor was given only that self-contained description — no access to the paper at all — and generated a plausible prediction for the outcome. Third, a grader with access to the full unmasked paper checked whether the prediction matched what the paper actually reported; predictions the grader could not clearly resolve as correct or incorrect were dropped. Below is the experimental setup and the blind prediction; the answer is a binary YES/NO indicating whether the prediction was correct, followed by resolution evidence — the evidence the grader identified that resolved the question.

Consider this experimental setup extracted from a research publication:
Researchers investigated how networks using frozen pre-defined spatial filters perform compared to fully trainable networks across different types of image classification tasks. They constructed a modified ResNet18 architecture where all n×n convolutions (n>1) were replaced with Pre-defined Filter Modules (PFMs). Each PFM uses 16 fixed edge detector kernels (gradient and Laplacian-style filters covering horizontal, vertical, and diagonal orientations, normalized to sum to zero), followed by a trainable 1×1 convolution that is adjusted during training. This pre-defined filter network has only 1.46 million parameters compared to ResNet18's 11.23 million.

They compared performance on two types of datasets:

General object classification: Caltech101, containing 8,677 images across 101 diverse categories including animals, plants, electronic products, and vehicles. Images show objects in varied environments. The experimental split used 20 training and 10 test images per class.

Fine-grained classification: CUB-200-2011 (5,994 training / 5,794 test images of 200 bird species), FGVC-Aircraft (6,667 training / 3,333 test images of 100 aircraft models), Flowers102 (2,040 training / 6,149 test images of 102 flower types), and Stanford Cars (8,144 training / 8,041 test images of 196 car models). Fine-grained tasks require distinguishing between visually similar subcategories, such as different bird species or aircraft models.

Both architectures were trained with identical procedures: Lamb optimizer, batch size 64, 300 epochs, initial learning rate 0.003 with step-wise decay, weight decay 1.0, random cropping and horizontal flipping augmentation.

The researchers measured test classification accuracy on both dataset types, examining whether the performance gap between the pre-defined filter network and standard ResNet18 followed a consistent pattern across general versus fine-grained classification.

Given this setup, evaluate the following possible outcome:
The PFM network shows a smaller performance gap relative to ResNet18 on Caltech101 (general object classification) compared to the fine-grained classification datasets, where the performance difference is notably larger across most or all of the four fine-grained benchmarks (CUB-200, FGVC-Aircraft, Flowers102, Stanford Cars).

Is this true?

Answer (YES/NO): NO